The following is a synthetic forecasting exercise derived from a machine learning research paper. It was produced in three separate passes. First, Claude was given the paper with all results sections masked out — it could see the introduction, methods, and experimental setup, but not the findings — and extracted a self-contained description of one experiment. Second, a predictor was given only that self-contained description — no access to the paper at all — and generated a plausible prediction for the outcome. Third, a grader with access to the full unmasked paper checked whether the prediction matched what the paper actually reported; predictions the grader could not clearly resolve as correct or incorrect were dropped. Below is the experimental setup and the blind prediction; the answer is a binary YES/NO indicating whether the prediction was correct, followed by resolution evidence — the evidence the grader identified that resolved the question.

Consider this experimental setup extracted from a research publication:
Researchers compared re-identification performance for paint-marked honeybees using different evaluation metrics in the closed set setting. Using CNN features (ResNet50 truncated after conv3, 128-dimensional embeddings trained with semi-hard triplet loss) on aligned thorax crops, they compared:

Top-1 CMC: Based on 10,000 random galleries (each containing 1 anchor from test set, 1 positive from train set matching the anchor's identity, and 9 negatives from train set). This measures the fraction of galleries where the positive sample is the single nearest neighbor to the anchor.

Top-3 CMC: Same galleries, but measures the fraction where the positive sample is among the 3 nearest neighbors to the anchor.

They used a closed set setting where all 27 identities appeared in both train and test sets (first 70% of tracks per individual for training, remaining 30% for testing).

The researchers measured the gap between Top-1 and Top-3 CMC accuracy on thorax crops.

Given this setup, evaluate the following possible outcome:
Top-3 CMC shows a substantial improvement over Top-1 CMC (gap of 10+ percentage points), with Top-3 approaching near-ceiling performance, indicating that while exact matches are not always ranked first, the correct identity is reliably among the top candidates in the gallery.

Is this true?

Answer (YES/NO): NO